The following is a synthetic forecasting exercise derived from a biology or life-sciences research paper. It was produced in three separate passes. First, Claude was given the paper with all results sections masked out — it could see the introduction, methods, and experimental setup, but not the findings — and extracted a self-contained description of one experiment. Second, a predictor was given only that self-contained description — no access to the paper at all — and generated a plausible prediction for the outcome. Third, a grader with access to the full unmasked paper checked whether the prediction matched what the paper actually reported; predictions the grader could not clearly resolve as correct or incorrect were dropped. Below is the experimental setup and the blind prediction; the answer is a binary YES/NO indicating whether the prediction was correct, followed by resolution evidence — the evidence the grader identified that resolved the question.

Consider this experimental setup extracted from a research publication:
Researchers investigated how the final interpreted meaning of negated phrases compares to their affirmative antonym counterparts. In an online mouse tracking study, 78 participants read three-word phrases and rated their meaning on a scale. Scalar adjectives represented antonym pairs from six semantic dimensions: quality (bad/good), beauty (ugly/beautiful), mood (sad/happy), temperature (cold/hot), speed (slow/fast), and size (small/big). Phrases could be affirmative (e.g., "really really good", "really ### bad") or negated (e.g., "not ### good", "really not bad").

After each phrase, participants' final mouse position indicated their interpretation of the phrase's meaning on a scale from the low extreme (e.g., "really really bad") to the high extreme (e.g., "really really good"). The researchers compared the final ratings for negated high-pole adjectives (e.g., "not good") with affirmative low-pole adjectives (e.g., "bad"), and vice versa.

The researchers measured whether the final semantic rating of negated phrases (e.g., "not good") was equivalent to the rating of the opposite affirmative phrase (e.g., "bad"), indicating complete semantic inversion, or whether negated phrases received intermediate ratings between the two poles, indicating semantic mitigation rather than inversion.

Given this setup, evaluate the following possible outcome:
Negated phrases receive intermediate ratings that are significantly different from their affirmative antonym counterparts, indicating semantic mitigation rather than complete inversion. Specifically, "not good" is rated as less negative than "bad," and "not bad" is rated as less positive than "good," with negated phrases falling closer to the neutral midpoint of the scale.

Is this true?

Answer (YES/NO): YES